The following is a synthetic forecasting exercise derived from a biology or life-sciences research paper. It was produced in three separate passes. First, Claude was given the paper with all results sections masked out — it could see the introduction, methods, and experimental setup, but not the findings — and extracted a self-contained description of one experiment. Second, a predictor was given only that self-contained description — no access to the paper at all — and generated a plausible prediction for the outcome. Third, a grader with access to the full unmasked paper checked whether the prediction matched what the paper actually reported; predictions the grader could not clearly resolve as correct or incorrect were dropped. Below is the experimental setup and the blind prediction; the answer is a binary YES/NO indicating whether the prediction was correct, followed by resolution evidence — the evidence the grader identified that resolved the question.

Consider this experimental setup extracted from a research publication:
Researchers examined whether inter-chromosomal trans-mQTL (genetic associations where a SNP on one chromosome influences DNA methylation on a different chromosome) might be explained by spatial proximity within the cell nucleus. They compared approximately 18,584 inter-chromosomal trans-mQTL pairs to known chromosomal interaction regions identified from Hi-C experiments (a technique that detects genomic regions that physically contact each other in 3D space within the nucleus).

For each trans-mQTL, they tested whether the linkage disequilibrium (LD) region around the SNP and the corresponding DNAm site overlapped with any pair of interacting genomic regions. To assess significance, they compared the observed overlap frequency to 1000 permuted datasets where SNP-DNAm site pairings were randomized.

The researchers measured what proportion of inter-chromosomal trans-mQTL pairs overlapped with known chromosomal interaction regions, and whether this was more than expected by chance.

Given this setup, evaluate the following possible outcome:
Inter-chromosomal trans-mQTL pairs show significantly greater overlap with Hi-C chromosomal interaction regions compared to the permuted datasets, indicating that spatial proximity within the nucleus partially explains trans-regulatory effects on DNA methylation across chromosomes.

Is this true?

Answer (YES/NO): YES